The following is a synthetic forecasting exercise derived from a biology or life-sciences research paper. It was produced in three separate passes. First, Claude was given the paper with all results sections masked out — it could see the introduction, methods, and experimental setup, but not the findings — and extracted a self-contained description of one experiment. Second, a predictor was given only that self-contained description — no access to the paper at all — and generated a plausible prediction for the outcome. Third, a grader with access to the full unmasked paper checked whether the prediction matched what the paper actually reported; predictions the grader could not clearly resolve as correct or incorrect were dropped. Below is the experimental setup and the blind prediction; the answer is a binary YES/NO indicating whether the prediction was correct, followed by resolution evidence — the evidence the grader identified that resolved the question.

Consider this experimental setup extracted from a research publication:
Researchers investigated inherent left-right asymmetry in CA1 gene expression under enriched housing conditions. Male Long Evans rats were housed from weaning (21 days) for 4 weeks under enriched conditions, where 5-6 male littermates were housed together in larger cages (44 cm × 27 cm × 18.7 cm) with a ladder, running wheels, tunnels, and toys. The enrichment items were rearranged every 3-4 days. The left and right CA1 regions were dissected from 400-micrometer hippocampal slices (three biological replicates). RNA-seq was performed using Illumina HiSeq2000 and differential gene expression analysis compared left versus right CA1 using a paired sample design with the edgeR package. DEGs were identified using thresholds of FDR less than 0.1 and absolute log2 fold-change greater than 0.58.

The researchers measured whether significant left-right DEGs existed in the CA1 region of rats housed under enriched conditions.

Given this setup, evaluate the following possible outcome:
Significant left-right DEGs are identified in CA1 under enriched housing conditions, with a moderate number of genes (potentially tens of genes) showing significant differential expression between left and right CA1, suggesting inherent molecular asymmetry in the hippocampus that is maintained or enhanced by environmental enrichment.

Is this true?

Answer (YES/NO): NO